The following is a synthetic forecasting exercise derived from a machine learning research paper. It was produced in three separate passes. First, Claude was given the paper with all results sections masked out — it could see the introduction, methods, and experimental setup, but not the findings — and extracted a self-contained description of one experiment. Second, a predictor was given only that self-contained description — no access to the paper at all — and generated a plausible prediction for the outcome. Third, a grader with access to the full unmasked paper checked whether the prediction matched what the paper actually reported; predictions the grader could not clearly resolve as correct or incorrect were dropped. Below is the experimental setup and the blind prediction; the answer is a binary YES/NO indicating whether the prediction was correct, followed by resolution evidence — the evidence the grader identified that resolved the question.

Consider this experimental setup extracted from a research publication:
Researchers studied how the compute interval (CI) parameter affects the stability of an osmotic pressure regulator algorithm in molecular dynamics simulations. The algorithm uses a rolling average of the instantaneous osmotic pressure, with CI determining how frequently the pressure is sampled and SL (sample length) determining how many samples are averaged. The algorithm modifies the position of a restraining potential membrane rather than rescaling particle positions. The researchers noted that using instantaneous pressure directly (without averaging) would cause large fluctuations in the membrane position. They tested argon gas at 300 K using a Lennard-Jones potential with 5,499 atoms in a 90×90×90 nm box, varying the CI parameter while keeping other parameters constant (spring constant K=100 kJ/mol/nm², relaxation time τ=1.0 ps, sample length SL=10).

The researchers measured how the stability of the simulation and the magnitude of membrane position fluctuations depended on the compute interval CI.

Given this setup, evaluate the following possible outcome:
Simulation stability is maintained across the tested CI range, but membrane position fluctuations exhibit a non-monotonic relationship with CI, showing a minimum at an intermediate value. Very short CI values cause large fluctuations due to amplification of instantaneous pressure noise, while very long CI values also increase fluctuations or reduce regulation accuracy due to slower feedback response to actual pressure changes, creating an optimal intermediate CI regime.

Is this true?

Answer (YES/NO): NO